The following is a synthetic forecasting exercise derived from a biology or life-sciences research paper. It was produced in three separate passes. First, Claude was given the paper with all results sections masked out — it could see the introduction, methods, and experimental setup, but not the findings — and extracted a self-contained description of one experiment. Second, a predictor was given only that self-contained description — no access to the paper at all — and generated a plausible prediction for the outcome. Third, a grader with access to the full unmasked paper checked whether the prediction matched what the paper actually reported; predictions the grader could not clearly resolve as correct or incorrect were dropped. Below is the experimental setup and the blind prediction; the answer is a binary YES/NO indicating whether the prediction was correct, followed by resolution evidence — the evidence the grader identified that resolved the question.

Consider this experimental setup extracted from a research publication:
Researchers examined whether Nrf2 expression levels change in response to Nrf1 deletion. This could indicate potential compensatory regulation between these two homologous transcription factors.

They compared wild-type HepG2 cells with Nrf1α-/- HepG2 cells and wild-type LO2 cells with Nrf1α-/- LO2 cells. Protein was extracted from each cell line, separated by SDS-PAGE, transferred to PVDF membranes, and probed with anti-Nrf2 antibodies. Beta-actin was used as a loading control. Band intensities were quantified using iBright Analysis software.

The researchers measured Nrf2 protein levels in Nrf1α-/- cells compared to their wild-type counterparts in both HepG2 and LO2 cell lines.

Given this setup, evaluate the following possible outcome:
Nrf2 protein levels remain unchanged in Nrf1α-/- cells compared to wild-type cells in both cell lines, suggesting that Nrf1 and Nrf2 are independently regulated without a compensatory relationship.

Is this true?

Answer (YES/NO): NO